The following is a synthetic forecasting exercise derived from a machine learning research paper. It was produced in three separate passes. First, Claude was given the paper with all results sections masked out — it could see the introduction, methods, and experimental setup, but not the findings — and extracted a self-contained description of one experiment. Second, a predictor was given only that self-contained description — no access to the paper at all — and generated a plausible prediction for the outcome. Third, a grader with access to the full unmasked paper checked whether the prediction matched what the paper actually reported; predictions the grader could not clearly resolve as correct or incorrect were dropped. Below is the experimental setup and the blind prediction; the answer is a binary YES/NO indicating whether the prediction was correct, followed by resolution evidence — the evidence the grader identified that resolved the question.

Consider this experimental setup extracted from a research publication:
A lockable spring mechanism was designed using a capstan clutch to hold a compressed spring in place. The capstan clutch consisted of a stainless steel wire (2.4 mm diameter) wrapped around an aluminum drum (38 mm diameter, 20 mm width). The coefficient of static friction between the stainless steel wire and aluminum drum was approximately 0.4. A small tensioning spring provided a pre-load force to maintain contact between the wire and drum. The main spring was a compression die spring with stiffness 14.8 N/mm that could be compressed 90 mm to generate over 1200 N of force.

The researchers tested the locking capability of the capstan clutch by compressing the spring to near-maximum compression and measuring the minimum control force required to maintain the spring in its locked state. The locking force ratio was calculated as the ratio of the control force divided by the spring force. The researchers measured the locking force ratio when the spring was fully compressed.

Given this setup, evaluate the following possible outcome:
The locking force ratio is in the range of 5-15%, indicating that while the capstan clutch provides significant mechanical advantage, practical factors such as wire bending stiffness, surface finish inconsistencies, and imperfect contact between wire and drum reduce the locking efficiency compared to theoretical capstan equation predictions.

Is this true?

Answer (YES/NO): NO